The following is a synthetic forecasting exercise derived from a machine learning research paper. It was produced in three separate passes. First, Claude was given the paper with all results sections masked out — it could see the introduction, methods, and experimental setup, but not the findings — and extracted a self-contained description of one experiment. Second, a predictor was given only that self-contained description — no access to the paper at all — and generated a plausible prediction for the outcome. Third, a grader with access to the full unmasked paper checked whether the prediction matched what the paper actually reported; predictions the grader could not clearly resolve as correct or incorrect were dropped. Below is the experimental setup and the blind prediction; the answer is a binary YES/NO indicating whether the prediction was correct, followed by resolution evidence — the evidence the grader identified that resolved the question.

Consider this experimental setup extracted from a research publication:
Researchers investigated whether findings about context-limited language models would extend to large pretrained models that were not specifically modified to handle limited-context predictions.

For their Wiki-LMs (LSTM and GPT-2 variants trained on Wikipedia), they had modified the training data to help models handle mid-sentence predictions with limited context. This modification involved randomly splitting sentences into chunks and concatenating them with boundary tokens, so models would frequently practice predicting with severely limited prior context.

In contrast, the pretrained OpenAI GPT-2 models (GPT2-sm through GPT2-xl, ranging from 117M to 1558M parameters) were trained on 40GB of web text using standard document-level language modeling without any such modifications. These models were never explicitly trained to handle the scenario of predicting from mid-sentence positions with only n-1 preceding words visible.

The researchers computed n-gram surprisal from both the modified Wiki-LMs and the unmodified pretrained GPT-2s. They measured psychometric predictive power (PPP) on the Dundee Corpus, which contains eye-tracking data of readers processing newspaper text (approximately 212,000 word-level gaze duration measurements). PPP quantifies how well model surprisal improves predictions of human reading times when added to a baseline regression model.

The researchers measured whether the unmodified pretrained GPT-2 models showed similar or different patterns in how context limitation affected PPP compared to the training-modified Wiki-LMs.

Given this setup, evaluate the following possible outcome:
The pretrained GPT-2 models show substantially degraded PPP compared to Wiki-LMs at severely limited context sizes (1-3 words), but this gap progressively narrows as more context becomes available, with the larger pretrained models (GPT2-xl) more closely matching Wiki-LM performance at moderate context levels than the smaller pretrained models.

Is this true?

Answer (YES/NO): NO